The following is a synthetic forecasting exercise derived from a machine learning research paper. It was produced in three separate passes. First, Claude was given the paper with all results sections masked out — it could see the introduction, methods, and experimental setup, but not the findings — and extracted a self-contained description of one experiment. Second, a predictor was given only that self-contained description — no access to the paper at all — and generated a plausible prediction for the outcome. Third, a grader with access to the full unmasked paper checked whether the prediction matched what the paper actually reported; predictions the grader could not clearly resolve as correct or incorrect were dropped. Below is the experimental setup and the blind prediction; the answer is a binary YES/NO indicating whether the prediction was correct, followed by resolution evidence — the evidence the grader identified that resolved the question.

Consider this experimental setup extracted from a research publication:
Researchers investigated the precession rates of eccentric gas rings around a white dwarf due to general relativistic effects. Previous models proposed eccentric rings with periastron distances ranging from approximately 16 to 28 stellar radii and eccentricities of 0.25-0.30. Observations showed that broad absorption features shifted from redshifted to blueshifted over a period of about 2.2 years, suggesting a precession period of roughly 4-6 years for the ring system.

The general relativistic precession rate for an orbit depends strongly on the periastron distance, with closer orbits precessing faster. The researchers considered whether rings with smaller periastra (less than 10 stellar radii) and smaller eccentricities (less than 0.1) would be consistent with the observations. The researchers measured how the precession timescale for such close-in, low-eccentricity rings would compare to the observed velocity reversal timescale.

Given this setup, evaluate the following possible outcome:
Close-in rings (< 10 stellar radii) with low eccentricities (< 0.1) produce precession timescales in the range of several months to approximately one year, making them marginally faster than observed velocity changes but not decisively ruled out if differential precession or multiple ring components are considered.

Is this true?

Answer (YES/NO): NO